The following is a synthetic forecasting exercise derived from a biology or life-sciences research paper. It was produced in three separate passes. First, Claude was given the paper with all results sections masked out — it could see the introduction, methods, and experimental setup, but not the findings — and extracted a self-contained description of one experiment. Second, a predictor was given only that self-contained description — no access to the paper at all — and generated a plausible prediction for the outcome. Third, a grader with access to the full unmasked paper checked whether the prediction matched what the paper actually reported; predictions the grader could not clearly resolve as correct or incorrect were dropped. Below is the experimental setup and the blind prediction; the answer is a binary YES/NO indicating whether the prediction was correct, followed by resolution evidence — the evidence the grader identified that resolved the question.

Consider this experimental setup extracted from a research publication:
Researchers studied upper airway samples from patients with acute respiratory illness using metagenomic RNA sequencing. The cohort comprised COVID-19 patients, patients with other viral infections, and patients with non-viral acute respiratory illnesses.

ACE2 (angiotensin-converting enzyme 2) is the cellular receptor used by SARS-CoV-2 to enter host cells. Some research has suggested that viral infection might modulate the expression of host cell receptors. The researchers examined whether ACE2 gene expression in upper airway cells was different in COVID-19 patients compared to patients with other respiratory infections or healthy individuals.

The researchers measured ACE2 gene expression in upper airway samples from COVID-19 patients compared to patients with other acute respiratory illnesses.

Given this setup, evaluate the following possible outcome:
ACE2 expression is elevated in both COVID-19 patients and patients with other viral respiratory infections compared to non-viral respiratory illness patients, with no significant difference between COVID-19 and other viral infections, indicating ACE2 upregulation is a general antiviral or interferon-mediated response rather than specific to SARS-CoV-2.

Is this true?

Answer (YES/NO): YES